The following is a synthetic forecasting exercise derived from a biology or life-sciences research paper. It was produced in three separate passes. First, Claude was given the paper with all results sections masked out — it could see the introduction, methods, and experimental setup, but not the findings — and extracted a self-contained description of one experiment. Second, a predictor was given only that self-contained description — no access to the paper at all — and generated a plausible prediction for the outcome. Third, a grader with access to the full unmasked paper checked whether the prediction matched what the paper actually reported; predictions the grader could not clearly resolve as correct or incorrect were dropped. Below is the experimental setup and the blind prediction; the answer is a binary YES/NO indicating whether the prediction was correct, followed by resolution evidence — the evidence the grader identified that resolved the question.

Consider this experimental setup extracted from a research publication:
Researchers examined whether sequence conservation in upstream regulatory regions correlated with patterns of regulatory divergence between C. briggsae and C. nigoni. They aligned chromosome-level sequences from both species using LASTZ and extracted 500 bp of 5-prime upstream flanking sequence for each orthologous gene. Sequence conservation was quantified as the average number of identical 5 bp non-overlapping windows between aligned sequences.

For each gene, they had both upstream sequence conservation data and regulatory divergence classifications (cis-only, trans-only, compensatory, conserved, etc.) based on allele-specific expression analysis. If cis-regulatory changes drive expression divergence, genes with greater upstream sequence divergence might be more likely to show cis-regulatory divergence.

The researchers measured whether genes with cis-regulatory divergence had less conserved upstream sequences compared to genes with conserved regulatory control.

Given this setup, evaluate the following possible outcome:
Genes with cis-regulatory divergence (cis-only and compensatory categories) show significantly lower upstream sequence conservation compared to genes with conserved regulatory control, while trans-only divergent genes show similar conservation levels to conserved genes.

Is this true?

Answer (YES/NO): NO